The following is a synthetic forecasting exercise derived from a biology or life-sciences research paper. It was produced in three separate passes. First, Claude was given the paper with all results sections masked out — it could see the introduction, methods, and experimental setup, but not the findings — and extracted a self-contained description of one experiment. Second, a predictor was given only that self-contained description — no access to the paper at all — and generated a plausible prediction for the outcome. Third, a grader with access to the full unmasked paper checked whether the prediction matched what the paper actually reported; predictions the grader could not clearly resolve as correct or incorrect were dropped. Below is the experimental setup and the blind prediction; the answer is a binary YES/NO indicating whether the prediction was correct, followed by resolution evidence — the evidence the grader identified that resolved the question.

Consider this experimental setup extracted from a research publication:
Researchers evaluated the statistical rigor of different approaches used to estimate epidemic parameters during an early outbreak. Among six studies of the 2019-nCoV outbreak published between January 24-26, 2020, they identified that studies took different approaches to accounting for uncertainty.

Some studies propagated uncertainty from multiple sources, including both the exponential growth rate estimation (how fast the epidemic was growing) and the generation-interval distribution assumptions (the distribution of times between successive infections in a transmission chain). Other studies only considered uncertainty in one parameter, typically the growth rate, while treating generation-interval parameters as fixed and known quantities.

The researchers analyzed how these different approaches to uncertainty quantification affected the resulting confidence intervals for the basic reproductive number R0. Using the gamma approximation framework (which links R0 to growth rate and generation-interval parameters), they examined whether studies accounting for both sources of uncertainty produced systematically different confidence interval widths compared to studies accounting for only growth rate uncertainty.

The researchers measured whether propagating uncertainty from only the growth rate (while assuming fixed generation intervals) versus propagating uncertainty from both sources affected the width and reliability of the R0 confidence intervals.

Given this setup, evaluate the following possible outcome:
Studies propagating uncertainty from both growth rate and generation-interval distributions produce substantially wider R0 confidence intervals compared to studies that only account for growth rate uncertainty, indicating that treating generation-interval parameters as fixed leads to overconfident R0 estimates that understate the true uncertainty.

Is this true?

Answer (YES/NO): YES